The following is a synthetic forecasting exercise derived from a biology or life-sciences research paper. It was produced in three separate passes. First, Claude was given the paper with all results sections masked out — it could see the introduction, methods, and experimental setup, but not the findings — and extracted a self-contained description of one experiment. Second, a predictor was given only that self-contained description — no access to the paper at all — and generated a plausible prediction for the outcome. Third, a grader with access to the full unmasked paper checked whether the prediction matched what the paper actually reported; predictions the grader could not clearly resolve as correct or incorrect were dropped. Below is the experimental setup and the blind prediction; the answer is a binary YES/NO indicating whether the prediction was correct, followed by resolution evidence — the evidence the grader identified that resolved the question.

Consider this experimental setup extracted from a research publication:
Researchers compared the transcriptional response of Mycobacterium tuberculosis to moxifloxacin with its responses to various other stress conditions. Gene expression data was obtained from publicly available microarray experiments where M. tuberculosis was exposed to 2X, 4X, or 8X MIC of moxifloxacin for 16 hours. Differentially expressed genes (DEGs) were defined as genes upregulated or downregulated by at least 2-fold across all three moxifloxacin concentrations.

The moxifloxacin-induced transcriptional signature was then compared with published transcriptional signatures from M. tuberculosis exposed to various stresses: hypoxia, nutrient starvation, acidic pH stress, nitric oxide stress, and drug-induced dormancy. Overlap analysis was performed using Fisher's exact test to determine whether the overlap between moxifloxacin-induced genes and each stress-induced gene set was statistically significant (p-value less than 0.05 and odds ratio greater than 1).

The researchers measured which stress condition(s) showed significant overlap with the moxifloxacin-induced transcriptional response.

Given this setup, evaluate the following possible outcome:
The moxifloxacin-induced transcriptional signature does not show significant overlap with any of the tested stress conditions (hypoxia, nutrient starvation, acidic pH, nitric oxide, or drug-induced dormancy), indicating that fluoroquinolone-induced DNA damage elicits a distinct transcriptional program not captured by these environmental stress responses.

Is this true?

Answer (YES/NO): NO